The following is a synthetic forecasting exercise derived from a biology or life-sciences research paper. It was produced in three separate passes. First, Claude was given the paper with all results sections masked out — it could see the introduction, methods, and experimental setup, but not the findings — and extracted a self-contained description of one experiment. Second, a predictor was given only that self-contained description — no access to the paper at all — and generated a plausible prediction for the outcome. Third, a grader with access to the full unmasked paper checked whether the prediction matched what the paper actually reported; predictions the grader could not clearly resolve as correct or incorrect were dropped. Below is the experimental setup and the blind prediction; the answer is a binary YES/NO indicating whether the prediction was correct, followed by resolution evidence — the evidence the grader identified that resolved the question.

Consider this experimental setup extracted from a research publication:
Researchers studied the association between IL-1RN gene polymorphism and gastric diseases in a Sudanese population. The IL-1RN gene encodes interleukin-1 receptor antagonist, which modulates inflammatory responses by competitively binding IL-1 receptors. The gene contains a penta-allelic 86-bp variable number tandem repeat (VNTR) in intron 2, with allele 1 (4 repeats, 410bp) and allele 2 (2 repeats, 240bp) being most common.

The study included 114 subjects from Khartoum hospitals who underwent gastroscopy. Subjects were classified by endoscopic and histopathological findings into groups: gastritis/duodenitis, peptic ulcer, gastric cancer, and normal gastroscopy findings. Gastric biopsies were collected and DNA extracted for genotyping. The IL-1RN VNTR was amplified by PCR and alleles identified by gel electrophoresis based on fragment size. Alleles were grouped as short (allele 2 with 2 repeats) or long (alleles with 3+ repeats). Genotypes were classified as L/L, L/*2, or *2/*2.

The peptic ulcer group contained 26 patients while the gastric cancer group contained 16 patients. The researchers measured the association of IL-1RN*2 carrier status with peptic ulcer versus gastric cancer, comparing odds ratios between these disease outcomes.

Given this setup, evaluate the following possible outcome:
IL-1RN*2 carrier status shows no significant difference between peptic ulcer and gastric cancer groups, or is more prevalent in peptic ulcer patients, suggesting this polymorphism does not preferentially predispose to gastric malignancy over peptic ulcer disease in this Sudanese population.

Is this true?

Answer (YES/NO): NO